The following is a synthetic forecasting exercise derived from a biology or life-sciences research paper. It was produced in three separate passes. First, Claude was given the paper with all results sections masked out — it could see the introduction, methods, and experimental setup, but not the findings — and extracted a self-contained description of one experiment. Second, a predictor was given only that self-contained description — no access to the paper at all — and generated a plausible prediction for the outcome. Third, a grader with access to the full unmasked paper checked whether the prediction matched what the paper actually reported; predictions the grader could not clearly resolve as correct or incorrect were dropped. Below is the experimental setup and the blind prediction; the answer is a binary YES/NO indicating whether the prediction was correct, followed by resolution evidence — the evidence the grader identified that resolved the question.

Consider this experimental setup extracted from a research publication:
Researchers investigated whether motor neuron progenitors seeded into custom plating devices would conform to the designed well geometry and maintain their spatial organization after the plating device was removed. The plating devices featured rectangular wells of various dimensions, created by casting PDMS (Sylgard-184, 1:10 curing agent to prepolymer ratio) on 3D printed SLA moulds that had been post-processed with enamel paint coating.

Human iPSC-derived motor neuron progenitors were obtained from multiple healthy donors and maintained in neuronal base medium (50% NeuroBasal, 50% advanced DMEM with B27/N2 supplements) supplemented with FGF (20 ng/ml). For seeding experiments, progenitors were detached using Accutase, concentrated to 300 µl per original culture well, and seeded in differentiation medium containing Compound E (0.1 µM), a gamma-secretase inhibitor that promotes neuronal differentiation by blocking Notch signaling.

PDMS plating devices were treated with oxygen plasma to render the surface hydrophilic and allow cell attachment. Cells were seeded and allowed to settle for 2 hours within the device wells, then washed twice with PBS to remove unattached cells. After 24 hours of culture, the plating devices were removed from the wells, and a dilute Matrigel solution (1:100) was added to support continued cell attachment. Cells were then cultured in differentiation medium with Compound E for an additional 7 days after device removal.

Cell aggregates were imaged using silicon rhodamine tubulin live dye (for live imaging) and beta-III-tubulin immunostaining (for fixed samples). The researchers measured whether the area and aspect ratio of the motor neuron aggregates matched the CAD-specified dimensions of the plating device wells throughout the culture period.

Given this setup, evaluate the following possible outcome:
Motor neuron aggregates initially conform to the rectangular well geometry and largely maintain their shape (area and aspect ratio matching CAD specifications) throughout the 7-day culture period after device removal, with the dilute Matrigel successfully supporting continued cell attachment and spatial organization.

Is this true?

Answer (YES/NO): YES